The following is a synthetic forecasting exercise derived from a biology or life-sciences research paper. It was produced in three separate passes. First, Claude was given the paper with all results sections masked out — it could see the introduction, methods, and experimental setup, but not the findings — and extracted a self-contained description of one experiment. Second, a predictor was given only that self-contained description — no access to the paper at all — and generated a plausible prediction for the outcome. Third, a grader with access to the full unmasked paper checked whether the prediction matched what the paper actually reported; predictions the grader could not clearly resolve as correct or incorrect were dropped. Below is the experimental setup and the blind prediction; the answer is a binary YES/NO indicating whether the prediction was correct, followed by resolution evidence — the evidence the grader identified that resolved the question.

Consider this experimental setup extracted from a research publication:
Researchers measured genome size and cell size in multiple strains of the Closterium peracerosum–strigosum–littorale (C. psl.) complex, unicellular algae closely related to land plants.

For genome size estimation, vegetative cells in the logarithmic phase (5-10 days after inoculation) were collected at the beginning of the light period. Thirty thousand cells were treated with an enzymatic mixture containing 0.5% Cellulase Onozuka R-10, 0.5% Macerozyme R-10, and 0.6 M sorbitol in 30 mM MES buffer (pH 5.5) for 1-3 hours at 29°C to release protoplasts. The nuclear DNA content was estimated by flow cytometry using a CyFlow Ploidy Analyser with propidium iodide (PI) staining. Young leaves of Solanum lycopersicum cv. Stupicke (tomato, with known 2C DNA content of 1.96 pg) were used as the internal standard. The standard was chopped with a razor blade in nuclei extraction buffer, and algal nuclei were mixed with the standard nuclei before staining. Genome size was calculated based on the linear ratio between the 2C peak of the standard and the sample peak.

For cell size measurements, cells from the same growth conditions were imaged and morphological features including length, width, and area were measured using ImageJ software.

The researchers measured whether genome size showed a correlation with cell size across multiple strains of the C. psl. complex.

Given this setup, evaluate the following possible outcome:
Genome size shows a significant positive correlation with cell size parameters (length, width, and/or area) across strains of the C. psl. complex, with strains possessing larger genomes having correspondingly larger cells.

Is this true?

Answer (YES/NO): YES